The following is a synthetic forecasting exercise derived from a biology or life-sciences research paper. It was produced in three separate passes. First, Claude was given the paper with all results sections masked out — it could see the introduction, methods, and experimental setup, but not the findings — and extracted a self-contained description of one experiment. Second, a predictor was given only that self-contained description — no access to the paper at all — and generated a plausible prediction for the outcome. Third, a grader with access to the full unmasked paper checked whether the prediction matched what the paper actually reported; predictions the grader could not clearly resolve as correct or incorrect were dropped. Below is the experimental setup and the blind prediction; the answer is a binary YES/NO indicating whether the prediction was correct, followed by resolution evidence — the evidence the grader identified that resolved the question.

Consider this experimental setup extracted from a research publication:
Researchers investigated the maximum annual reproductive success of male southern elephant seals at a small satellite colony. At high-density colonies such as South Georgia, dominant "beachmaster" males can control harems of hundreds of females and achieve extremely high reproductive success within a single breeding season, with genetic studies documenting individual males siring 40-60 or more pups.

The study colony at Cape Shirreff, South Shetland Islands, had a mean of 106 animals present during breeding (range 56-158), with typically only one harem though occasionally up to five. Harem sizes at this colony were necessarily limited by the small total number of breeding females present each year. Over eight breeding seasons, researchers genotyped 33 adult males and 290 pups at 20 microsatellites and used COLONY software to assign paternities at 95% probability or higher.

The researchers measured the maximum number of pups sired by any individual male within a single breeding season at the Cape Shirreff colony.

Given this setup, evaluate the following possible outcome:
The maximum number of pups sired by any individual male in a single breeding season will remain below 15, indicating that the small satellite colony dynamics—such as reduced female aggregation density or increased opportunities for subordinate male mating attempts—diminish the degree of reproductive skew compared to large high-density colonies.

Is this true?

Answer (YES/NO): YES